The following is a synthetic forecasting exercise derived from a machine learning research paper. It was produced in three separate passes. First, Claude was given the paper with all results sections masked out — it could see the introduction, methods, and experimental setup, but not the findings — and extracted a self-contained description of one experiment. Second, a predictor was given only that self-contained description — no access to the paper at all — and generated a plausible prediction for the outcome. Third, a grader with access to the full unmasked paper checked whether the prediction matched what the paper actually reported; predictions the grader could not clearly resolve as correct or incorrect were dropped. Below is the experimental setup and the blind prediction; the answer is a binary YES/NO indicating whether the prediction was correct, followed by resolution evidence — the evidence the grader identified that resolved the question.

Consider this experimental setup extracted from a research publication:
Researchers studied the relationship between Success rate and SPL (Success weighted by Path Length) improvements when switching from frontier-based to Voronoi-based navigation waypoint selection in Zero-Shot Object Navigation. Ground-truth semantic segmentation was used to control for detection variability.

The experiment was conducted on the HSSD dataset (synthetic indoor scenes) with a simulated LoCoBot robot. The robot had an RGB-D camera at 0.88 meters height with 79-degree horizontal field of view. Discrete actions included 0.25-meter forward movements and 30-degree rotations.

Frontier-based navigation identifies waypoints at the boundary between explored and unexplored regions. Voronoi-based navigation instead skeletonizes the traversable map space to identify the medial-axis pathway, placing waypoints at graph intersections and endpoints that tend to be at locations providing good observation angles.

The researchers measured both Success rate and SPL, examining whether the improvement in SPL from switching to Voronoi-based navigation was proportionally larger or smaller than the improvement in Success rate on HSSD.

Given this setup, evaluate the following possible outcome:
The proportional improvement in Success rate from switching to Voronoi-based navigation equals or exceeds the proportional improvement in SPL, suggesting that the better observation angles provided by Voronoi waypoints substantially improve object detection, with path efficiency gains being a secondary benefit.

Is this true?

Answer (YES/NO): NO